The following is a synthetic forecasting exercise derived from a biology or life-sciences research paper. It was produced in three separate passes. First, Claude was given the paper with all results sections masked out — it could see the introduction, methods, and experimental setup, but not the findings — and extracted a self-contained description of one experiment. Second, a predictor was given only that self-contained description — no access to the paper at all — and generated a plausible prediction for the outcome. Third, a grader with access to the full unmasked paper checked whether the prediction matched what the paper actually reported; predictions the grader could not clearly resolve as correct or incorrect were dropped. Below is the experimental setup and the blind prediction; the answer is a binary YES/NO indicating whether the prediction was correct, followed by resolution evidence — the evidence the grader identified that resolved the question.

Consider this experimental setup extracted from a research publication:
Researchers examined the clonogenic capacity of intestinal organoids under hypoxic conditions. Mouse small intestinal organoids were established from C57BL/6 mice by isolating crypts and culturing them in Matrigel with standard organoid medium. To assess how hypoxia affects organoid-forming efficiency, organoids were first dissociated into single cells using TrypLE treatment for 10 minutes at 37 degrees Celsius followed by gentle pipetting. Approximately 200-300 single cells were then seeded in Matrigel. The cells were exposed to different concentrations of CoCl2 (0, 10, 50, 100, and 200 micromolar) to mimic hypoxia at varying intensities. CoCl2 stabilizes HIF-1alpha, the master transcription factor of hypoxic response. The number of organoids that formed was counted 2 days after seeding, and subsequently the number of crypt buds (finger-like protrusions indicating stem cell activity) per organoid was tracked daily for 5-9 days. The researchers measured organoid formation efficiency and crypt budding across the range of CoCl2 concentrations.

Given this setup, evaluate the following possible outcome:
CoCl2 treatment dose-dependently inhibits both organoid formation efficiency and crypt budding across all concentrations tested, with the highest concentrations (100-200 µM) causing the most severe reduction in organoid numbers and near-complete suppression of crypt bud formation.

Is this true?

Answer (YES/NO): NO